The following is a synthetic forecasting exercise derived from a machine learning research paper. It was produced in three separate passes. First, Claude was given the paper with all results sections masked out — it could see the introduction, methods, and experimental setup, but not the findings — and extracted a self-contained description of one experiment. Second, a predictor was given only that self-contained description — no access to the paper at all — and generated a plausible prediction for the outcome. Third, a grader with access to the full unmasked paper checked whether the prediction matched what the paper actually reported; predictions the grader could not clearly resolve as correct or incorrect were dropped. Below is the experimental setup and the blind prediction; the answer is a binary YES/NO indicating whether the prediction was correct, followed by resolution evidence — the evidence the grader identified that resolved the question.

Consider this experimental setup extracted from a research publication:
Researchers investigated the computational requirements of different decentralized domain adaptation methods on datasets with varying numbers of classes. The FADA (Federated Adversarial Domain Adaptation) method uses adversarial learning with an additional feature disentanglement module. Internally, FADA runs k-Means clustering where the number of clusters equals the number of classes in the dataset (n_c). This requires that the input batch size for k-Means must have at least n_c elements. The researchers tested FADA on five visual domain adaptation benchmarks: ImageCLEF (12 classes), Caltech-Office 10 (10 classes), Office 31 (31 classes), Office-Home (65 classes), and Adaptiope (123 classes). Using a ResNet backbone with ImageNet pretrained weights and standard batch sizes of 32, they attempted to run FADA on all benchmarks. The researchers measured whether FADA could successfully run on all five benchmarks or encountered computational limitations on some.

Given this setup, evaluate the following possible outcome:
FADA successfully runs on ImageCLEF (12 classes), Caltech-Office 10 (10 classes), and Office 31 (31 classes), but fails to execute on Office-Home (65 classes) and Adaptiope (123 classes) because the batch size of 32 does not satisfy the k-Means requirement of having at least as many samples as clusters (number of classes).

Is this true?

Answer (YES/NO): YES